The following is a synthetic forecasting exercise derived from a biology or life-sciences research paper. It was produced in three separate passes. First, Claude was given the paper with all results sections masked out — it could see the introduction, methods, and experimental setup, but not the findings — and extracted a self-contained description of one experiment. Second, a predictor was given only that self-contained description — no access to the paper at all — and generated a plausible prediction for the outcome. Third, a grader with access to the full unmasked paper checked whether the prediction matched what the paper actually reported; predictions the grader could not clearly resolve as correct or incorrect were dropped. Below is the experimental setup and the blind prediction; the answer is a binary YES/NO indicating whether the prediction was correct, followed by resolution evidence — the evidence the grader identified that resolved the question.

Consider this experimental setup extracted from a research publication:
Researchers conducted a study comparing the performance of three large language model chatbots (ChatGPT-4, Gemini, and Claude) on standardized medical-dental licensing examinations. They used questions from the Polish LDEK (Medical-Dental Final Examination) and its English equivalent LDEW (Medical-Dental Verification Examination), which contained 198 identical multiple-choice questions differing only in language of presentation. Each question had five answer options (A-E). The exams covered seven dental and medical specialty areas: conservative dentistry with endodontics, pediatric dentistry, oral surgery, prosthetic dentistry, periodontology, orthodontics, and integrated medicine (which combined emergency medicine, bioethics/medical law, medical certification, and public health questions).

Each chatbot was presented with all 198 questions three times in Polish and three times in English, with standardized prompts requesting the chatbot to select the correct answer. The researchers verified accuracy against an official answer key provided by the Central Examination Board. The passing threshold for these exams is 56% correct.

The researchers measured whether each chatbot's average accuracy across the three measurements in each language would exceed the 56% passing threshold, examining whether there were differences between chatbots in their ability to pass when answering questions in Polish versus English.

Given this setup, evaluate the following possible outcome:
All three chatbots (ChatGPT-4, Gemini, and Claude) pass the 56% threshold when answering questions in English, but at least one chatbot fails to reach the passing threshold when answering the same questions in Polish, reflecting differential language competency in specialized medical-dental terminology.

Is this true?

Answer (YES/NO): YES